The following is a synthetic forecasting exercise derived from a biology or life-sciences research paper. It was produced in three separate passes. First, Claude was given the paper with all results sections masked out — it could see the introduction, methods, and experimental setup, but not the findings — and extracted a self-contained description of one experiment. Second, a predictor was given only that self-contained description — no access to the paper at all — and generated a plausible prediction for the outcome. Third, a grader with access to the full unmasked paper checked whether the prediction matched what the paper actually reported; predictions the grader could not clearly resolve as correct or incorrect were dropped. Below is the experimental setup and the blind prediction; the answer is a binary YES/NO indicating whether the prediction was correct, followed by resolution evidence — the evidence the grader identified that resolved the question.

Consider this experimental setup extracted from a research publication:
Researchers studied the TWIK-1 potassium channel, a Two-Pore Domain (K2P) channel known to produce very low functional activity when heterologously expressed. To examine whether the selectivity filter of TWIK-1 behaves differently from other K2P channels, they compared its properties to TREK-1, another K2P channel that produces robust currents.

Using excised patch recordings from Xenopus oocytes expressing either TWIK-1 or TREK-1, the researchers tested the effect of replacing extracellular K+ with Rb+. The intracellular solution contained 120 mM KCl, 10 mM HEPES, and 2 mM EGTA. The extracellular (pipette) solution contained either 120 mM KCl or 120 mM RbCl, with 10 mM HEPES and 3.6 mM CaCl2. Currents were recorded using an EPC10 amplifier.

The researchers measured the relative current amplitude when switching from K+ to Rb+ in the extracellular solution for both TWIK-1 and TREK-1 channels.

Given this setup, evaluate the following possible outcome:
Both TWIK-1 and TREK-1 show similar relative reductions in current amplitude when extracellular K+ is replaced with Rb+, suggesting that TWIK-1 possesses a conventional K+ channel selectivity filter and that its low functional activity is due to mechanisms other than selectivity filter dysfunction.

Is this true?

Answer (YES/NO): NO